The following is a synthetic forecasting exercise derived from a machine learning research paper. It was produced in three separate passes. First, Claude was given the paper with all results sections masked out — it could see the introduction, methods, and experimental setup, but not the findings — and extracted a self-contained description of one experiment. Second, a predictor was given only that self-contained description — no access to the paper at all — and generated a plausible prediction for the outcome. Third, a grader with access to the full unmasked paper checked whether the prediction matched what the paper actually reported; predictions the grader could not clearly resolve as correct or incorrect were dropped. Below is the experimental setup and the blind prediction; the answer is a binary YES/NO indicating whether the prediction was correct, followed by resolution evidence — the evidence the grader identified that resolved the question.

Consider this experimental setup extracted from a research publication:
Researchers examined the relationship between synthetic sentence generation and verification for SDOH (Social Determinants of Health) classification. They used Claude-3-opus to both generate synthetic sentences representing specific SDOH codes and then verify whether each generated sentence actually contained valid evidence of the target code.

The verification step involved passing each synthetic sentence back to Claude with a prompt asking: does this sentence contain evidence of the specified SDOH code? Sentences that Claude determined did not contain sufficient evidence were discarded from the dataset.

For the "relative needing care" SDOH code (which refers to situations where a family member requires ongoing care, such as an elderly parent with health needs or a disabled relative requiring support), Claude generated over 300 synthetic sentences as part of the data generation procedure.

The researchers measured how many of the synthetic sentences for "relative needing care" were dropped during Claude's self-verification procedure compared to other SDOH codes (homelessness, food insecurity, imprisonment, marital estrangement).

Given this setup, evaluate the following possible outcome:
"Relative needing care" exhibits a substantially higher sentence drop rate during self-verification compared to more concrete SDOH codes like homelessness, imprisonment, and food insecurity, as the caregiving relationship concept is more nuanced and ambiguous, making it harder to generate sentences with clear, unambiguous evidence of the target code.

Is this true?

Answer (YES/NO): NO